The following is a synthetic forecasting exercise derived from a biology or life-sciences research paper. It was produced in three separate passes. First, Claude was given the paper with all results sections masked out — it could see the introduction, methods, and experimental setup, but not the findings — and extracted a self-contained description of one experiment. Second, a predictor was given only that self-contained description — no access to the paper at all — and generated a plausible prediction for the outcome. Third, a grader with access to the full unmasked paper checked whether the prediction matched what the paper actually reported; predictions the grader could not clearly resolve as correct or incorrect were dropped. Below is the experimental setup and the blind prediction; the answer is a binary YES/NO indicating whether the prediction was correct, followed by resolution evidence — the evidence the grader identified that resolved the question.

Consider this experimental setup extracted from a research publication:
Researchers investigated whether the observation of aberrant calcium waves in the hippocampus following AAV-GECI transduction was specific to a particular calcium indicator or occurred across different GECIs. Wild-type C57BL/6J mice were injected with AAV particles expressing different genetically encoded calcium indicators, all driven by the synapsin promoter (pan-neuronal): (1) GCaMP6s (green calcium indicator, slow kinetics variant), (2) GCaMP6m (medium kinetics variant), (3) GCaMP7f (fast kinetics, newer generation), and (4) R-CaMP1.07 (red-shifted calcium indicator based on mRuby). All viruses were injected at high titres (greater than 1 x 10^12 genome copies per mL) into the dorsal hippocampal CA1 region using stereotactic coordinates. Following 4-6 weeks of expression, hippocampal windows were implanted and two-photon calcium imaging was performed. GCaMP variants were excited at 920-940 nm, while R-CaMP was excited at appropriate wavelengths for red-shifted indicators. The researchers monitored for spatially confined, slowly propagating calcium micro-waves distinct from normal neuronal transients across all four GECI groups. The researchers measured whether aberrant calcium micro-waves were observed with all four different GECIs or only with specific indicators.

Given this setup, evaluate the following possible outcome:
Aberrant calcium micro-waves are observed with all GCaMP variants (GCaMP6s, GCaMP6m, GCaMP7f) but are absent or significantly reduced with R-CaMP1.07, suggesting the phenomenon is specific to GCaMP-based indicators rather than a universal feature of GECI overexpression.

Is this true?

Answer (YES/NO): NO